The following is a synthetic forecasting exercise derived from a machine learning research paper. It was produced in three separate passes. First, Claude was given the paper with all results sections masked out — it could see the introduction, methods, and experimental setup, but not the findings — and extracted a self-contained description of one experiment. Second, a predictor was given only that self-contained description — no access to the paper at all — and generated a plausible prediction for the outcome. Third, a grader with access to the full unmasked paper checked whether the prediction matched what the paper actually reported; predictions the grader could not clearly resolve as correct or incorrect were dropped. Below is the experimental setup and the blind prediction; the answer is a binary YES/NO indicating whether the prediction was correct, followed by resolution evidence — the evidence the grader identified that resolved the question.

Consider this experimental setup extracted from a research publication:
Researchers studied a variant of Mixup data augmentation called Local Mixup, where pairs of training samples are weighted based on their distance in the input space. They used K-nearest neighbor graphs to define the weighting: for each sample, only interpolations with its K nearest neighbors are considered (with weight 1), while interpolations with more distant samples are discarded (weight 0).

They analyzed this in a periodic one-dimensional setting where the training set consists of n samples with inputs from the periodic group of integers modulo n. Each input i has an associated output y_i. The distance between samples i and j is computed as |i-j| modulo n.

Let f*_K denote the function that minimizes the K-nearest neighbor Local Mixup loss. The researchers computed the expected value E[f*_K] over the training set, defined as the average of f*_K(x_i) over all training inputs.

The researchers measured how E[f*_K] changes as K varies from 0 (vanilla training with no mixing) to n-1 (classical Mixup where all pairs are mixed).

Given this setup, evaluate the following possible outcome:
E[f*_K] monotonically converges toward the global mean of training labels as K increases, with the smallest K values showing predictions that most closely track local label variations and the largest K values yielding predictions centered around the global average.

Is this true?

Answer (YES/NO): NO